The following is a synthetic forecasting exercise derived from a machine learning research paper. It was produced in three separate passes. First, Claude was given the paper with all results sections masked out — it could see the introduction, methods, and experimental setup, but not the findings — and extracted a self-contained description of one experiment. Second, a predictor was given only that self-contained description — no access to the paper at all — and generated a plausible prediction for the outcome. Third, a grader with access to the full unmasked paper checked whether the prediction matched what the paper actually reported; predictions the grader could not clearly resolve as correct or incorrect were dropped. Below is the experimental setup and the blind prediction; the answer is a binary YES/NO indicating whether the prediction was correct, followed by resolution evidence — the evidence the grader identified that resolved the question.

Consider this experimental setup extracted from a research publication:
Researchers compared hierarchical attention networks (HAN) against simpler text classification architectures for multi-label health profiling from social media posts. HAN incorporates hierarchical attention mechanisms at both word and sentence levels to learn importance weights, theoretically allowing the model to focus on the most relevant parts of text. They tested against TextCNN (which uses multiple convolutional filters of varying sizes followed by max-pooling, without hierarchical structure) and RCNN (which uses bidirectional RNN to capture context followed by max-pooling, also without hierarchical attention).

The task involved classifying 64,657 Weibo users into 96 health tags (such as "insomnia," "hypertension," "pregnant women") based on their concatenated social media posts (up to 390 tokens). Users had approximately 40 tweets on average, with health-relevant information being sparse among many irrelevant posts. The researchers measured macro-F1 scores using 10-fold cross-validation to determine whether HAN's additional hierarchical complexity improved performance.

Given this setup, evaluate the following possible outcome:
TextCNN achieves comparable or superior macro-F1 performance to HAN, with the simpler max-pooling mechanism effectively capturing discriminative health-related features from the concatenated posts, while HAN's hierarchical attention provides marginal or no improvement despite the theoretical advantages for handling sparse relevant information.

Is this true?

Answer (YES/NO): YES